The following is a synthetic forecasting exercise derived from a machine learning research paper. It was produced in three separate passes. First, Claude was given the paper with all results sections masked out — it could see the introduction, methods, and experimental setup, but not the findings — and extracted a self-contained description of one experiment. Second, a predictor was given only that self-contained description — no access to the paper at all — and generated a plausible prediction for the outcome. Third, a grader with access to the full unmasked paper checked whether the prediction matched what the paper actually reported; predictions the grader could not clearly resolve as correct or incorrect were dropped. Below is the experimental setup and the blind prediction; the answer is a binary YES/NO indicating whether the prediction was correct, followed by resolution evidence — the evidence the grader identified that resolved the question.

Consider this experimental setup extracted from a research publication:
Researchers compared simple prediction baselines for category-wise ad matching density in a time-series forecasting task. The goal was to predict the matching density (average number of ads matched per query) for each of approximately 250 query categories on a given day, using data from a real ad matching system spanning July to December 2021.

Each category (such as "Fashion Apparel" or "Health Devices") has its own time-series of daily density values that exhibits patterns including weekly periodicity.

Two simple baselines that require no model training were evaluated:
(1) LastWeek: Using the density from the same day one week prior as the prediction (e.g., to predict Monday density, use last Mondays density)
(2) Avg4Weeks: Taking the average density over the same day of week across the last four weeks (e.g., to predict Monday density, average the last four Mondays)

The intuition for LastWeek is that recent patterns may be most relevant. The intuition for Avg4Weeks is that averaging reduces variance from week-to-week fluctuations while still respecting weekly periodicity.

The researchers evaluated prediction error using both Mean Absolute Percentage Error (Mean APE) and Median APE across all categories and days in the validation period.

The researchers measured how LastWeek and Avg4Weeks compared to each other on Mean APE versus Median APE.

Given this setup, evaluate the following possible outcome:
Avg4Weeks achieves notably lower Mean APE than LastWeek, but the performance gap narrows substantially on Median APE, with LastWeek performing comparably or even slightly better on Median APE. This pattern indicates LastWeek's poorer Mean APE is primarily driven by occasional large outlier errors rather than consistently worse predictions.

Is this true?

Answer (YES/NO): NO